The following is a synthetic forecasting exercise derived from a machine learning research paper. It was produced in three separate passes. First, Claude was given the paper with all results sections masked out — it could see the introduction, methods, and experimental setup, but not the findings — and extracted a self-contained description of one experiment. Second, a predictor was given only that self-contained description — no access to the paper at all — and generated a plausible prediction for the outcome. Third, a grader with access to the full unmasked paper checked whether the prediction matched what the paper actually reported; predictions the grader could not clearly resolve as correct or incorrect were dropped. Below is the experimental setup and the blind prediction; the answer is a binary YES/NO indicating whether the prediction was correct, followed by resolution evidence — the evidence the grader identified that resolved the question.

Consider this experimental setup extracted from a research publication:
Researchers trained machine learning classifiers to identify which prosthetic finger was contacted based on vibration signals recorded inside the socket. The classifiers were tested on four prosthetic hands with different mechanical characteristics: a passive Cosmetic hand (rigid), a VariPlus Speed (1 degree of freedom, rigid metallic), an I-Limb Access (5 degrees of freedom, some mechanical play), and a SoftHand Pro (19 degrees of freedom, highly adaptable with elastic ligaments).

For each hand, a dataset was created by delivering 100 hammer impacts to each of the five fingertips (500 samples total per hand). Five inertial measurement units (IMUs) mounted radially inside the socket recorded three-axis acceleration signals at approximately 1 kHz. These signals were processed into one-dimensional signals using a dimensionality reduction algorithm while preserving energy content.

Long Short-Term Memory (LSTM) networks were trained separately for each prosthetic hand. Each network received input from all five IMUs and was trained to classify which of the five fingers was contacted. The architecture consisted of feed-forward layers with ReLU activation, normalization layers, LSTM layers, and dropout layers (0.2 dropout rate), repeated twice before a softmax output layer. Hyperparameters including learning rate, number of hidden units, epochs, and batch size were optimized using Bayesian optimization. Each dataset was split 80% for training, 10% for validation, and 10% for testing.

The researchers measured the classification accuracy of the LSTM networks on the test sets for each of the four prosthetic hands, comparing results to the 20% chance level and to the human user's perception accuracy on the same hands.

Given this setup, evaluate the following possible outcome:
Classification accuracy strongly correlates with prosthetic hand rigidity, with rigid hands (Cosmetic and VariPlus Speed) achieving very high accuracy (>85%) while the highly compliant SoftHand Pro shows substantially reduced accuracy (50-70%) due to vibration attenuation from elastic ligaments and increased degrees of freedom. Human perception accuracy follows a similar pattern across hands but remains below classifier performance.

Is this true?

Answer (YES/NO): NO